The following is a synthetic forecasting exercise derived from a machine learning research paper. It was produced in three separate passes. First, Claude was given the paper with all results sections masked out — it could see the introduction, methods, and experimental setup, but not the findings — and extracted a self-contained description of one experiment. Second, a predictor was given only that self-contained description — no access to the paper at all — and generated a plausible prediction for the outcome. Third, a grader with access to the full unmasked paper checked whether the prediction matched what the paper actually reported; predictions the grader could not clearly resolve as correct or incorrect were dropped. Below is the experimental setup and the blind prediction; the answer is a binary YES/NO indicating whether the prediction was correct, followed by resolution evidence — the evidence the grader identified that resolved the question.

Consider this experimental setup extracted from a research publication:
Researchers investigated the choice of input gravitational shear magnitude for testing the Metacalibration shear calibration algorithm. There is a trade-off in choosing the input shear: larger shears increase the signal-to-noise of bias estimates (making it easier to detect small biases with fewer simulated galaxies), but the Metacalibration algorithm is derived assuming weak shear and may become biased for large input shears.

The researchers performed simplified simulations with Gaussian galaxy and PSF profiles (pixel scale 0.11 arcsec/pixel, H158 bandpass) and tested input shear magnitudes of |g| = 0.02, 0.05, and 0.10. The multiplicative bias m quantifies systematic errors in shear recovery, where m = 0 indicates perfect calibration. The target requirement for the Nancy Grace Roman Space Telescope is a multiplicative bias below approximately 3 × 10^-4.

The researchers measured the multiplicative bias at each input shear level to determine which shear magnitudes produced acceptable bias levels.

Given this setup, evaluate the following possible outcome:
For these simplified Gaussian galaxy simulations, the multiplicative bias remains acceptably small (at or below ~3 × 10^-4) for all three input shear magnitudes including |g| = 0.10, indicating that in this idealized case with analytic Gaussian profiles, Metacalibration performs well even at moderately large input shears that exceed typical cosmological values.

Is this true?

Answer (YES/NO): NO